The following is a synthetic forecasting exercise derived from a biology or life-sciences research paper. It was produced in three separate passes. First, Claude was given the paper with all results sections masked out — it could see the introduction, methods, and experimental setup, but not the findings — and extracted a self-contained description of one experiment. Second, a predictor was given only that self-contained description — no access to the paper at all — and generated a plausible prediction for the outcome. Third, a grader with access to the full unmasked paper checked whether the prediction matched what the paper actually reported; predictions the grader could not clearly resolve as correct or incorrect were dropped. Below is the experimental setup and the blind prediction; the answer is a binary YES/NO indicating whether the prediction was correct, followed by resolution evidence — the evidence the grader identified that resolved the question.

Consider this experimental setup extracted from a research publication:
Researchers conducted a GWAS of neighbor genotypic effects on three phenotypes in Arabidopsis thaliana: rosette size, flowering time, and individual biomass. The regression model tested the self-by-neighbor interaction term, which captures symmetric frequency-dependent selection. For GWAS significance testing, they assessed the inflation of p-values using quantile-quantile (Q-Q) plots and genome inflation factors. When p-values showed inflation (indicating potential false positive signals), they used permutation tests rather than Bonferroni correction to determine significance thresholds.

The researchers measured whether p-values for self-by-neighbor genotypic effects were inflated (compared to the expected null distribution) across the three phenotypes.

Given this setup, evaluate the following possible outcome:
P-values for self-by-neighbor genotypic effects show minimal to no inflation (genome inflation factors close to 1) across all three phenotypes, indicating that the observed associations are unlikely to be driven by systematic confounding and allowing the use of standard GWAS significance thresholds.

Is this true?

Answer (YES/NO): NO